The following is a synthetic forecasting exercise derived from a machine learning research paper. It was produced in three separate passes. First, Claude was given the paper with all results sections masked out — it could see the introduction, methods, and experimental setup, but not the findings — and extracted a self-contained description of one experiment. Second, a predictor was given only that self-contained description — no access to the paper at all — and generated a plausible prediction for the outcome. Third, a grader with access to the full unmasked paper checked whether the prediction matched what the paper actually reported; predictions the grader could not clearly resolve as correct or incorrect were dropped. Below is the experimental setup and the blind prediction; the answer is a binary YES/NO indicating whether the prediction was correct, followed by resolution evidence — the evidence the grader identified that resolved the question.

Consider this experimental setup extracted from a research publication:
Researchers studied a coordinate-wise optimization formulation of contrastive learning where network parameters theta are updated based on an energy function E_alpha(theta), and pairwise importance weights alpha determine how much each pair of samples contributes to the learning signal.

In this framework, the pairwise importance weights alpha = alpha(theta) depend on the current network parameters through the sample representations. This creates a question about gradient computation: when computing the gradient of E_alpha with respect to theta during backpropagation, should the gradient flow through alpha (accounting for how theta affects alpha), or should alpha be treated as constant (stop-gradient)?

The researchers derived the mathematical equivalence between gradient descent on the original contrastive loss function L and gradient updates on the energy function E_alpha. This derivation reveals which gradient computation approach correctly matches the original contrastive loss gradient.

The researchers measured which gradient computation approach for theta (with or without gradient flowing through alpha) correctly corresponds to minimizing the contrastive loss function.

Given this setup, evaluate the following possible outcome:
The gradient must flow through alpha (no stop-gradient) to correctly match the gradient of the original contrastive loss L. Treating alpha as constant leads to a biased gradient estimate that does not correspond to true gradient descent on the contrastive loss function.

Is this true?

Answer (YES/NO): NO